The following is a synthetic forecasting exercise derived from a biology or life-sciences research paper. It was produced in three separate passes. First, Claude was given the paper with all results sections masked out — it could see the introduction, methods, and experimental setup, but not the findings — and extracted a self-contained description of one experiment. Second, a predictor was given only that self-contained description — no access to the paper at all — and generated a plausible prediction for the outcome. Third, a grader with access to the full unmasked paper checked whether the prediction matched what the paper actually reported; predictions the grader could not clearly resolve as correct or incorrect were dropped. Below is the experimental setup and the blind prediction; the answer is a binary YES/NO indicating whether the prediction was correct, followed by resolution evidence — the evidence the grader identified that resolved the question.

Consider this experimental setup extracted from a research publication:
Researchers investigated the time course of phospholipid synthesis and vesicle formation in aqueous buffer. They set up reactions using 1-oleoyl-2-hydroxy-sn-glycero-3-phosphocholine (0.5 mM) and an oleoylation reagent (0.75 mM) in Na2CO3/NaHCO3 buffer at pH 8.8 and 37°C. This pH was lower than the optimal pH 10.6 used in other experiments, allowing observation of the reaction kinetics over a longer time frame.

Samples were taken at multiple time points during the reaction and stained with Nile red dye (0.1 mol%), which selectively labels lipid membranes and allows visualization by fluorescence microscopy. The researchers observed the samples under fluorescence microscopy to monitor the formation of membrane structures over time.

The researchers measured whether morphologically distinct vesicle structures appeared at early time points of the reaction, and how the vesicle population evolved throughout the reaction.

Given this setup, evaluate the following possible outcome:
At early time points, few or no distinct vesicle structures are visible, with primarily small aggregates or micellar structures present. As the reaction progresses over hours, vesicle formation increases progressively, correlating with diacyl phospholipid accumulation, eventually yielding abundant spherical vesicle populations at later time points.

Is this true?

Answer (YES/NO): NO